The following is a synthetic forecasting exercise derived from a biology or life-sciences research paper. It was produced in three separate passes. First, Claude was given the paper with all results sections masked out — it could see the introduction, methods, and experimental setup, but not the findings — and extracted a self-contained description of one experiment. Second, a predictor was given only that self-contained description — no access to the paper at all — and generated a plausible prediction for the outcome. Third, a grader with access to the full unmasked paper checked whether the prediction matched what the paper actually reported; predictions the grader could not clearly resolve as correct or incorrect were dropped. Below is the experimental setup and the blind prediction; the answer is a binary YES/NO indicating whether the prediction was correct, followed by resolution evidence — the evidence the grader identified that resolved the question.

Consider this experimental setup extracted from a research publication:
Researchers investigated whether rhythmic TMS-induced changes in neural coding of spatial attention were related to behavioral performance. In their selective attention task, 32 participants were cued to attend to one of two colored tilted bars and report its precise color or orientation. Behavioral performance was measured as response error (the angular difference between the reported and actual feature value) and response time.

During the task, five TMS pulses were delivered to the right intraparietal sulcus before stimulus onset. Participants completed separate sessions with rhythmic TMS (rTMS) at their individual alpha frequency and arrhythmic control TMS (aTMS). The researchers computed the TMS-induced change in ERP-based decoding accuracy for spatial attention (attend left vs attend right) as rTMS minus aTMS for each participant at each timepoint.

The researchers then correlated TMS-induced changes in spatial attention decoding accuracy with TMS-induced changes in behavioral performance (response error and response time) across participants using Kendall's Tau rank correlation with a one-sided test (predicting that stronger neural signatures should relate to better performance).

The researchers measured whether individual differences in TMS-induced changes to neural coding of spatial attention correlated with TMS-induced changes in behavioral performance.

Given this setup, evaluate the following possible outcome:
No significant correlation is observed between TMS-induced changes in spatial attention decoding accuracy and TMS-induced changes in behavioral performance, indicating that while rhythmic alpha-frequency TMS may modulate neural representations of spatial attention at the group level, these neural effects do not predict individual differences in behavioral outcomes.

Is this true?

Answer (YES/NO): NO